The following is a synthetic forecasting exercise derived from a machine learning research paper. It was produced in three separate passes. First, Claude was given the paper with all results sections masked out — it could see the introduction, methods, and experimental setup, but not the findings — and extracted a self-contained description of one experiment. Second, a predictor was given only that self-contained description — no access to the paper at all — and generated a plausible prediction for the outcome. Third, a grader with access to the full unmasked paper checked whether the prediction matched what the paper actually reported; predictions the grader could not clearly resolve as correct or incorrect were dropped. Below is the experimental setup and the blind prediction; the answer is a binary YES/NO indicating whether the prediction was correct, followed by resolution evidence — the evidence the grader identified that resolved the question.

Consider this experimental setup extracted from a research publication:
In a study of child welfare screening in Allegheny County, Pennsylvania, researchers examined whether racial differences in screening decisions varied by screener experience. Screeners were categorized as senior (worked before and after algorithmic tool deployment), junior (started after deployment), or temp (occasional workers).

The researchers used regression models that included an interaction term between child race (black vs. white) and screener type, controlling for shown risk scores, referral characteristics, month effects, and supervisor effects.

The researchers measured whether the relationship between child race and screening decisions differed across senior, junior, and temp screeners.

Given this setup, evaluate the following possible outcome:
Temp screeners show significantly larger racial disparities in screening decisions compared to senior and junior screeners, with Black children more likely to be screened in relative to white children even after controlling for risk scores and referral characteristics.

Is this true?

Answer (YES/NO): NO